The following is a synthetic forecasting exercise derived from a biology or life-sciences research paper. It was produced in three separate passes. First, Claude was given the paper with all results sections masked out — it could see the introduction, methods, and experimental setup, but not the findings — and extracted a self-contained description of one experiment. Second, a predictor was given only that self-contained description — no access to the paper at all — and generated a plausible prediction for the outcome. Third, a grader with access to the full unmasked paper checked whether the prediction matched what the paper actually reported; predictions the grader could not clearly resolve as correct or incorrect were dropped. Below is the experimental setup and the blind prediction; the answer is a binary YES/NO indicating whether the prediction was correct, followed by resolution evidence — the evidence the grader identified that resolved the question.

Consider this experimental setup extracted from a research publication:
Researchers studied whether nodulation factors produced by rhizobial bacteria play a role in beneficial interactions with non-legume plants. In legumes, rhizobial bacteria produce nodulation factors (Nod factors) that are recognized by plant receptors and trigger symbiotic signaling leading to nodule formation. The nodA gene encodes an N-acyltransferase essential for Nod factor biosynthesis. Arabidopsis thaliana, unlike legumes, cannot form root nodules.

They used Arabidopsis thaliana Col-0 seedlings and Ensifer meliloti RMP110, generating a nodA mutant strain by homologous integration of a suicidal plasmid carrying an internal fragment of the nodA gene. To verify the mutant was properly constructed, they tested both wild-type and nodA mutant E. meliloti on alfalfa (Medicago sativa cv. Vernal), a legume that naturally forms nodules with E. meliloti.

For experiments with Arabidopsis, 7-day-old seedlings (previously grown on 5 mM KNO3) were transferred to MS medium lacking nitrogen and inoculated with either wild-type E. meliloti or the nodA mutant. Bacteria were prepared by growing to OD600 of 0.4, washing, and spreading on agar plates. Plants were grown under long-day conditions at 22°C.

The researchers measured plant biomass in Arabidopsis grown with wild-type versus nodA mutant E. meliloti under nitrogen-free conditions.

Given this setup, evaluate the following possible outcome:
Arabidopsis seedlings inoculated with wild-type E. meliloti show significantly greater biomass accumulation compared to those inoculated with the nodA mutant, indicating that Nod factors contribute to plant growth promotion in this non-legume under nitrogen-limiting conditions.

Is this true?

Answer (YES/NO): NO